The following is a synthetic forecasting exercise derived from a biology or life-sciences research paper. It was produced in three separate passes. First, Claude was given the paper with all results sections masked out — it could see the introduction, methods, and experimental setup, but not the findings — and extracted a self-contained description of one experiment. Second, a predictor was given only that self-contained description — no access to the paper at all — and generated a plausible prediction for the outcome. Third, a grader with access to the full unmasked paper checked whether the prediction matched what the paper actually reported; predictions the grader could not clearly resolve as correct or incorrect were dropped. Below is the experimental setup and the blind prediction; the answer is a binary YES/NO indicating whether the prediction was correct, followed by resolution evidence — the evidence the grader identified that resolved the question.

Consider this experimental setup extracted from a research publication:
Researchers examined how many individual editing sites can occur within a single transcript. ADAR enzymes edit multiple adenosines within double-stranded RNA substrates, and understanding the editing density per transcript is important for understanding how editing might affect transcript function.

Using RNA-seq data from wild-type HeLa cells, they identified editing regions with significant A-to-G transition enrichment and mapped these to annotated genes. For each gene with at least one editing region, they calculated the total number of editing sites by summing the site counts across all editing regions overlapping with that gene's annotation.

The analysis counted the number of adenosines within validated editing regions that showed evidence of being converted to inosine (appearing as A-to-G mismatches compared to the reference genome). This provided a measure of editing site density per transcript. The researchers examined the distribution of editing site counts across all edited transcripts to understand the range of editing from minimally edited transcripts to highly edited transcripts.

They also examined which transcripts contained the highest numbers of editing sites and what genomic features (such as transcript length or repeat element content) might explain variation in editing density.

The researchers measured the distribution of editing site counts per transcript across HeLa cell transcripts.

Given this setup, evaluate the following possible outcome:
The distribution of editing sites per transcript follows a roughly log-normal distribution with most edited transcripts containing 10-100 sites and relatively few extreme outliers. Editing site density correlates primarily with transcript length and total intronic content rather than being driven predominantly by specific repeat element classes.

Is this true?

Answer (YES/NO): NO